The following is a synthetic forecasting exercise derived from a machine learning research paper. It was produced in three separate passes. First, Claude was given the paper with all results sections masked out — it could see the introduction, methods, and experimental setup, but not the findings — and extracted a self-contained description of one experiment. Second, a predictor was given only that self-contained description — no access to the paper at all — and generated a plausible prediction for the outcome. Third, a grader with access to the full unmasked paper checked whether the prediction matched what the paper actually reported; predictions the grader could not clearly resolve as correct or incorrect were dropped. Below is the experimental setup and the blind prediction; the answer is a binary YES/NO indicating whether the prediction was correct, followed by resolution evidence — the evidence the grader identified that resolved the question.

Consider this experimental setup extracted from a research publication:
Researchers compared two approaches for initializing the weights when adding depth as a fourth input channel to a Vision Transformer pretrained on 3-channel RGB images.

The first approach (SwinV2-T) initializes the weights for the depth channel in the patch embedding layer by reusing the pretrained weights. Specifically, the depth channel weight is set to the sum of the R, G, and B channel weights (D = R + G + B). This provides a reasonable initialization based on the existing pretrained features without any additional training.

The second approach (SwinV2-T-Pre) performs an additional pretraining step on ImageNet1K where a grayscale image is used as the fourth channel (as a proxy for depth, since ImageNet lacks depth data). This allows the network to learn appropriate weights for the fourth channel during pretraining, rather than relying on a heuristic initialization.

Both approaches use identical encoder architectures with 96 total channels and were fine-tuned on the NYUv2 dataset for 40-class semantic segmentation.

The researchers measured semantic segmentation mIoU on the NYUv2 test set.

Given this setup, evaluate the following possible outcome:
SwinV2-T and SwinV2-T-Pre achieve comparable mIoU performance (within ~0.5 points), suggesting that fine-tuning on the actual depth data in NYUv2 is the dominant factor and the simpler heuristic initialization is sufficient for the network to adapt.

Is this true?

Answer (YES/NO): NO